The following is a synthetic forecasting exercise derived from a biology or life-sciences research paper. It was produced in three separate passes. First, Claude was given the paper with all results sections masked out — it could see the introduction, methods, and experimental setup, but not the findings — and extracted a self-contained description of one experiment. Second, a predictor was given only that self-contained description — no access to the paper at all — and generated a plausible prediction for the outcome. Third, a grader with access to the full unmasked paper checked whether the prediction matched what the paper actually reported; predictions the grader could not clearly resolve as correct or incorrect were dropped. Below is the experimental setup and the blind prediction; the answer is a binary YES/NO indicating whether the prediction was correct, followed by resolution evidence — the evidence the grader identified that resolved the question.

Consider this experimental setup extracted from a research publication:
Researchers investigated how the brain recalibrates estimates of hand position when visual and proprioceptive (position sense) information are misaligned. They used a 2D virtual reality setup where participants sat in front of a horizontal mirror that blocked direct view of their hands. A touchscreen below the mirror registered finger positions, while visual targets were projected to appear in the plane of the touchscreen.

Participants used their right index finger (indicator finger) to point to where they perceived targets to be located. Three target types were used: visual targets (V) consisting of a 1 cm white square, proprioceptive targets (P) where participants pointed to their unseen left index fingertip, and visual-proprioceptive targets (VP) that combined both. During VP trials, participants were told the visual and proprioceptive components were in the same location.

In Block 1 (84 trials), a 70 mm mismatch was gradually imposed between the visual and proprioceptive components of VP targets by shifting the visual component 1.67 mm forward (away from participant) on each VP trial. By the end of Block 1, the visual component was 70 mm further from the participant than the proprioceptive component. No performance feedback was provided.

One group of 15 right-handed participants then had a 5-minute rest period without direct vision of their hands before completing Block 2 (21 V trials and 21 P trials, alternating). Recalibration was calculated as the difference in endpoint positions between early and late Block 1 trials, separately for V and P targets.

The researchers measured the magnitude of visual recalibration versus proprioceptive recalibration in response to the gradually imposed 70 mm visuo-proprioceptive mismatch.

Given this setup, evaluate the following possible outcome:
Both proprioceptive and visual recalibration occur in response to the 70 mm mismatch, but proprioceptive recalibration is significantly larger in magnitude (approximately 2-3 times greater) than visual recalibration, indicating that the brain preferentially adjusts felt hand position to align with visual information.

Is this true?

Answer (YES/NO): NO